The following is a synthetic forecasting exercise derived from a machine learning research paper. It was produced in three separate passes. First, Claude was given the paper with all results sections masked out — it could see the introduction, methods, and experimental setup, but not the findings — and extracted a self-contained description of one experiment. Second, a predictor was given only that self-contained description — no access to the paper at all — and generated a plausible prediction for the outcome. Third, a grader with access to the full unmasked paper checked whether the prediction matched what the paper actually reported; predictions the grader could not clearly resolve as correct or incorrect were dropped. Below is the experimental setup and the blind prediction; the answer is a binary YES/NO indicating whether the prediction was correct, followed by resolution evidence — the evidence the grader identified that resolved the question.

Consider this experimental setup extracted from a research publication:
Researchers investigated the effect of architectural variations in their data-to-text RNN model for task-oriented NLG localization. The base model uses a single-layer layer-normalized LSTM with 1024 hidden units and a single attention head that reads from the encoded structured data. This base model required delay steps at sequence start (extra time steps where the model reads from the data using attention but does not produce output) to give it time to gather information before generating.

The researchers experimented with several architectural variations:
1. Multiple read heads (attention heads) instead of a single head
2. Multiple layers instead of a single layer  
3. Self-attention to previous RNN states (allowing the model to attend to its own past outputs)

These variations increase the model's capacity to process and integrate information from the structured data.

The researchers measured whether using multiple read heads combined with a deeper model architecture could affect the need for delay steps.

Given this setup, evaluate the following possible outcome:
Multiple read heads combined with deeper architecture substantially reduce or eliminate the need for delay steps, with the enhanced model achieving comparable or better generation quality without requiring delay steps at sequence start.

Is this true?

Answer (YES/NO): YES